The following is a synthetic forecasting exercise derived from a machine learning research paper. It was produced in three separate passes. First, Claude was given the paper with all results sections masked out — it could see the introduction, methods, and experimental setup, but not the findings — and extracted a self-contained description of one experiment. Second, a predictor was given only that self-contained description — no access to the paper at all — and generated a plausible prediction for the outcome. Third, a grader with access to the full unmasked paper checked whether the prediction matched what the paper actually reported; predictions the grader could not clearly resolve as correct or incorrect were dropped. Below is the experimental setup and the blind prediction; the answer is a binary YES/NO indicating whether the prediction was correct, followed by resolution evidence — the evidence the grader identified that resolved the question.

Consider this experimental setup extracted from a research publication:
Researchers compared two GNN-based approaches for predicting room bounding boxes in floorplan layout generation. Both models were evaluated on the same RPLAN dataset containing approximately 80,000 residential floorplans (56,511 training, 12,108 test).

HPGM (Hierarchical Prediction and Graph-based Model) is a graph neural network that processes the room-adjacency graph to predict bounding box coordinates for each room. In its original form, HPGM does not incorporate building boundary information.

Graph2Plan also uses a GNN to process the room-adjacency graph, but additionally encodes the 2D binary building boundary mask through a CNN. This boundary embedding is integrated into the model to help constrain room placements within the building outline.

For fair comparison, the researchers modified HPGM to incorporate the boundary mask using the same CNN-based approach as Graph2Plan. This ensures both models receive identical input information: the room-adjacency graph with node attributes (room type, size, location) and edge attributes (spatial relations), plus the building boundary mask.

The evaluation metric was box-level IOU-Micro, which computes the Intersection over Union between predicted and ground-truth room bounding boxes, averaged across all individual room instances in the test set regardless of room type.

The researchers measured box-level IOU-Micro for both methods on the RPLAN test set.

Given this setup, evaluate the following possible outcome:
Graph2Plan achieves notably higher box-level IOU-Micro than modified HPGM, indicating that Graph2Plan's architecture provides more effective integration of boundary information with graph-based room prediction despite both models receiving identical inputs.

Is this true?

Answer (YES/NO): YES